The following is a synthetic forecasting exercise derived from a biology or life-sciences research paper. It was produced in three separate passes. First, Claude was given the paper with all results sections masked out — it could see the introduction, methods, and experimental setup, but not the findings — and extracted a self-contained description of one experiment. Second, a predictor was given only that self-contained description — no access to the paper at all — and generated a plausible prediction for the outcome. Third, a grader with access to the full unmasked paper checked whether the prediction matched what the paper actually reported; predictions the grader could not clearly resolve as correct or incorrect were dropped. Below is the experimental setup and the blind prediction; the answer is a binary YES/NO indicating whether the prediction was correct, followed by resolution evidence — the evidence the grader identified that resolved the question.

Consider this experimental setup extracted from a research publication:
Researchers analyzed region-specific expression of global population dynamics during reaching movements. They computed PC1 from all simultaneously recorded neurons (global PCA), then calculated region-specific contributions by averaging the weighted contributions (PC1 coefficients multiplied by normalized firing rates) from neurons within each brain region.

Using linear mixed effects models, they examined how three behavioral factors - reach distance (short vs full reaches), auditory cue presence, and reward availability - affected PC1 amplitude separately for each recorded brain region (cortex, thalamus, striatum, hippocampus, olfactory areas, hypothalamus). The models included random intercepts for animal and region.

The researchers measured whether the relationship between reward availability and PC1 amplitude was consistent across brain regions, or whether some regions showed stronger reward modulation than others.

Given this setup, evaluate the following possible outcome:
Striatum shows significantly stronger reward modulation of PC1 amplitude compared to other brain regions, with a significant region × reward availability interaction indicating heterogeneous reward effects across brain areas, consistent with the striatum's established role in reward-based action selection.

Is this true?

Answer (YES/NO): NO